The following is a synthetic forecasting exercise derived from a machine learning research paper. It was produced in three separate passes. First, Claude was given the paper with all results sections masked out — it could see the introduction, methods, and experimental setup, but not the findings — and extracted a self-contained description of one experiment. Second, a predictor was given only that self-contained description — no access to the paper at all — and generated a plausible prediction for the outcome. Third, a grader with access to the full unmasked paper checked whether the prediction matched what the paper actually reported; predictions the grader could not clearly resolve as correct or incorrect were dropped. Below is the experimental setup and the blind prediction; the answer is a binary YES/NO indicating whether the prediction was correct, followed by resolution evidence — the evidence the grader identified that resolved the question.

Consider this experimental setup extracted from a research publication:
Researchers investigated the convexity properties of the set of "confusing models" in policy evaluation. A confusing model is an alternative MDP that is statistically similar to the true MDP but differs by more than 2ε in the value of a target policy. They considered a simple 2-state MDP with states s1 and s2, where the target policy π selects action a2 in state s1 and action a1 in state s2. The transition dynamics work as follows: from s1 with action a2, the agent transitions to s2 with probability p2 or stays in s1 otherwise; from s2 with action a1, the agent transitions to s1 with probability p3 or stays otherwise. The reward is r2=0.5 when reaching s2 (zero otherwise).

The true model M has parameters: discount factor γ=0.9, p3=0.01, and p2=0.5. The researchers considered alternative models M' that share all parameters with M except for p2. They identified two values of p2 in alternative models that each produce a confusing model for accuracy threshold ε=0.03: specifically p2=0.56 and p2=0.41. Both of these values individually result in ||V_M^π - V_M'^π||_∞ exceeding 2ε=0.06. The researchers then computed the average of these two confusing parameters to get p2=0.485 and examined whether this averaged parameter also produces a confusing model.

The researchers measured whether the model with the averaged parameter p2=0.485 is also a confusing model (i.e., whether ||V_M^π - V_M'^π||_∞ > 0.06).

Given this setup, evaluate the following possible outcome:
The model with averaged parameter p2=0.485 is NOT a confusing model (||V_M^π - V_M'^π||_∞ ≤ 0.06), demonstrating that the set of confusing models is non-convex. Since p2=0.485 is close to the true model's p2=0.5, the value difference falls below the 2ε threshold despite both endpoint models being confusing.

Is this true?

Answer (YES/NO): YES